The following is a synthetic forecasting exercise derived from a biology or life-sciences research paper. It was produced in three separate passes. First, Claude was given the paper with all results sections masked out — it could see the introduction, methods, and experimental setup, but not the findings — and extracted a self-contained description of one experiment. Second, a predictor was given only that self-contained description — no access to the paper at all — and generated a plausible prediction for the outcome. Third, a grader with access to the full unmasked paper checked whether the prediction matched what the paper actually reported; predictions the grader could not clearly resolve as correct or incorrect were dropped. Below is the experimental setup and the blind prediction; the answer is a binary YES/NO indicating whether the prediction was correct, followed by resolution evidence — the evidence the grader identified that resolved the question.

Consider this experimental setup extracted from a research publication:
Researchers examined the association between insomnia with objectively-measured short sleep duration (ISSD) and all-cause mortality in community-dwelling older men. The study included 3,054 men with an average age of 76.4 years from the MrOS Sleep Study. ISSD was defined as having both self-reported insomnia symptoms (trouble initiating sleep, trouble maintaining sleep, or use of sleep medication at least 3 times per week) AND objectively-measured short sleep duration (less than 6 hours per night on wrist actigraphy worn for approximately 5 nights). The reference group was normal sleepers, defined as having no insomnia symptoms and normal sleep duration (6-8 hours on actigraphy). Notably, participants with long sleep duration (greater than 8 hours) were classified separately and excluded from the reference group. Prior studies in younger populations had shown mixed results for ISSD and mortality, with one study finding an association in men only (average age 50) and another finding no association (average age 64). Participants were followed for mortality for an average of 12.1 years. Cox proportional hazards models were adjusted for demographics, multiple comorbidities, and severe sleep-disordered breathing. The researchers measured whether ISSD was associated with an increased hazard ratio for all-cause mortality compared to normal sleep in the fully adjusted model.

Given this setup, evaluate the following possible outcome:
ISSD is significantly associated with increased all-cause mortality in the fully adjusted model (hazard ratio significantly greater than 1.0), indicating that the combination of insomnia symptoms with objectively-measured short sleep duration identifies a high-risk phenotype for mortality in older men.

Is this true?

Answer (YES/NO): NO